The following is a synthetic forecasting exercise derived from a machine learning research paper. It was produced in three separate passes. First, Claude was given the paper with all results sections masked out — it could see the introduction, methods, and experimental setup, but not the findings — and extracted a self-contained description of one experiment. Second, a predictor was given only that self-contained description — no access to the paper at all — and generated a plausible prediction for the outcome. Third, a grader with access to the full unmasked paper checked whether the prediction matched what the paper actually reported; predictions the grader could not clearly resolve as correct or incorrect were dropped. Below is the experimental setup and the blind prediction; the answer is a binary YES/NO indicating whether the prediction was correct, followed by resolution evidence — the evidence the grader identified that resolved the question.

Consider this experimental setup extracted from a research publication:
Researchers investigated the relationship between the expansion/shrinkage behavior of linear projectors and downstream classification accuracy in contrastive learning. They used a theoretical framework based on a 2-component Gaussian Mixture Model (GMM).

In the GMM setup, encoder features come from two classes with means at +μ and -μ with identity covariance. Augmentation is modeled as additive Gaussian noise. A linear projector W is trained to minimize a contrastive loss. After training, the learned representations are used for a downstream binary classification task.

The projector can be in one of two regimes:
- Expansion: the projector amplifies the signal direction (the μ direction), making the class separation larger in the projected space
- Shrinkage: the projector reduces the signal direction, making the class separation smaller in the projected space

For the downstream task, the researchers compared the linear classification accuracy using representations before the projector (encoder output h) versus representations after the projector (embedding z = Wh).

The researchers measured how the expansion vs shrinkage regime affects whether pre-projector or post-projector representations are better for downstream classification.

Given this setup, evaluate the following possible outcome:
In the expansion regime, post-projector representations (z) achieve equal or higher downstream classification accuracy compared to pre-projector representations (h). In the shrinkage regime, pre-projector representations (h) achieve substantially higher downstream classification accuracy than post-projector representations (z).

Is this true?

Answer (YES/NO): YES